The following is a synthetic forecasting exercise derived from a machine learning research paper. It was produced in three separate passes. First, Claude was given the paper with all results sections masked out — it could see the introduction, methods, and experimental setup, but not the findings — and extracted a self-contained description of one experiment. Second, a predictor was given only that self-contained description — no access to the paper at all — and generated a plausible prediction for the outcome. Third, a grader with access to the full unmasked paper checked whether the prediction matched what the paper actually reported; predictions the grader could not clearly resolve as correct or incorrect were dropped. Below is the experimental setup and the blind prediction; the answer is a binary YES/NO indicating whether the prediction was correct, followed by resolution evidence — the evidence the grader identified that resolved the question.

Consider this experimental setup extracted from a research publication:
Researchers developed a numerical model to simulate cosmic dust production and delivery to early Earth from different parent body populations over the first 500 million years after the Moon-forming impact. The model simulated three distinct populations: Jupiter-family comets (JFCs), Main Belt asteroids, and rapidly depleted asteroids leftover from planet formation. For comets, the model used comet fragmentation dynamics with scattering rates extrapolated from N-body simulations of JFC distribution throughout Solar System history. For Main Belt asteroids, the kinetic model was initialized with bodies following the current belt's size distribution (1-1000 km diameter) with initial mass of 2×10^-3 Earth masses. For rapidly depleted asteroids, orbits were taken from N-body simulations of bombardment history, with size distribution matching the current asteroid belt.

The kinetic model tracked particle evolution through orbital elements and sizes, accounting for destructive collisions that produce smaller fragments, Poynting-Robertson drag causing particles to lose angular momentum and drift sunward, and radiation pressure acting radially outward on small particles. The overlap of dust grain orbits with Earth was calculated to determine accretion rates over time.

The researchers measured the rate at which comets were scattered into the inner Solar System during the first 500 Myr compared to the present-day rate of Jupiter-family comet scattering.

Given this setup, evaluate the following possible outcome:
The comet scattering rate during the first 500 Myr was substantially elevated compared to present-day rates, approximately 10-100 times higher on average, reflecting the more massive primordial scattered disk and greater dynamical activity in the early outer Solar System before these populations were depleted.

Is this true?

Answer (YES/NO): NO